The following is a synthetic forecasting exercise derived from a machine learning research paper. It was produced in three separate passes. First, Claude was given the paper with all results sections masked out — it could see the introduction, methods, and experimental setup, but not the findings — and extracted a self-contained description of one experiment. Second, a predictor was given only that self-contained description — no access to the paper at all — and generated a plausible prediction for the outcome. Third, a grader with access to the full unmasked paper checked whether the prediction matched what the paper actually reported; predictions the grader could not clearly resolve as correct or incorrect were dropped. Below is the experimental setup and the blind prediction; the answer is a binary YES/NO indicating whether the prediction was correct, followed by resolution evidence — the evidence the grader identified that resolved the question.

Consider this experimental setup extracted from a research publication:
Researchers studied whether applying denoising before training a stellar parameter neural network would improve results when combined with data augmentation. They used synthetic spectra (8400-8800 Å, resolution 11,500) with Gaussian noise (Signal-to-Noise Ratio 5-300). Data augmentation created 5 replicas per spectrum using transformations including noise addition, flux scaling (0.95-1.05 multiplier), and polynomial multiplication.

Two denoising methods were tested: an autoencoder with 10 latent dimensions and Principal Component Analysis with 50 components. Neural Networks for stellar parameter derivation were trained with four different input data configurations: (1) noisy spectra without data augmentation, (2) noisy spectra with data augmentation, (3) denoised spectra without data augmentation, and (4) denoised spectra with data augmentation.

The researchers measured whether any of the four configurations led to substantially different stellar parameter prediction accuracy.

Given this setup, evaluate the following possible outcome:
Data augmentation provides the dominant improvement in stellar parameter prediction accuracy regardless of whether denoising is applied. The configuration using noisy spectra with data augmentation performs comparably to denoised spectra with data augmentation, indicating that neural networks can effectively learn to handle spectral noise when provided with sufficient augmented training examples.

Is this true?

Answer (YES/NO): YES